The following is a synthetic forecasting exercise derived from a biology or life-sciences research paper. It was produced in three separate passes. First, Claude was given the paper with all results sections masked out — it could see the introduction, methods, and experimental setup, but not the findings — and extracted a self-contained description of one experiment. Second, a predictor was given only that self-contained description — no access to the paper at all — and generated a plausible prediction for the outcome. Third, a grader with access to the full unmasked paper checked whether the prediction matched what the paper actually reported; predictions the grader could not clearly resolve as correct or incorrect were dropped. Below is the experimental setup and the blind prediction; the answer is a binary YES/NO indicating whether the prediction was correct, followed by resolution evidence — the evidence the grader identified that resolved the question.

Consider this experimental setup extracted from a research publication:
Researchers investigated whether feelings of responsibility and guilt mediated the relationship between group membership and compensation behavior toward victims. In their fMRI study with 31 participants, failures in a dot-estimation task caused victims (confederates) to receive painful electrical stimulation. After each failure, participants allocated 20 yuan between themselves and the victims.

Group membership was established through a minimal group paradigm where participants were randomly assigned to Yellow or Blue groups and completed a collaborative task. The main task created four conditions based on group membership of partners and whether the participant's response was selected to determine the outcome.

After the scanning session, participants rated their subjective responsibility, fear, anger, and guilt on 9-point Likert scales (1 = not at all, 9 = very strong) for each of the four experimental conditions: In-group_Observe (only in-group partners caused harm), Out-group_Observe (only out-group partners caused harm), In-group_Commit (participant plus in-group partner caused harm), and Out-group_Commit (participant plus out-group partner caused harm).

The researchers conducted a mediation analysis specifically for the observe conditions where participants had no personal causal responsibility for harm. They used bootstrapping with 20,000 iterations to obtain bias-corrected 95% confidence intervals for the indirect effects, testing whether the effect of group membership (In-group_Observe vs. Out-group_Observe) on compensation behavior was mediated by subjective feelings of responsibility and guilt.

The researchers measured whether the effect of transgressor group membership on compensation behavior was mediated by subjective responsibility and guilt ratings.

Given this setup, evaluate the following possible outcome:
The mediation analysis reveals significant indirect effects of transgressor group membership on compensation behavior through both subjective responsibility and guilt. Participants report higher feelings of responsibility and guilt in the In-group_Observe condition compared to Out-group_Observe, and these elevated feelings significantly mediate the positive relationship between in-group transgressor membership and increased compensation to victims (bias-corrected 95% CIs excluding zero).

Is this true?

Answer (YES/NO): YES